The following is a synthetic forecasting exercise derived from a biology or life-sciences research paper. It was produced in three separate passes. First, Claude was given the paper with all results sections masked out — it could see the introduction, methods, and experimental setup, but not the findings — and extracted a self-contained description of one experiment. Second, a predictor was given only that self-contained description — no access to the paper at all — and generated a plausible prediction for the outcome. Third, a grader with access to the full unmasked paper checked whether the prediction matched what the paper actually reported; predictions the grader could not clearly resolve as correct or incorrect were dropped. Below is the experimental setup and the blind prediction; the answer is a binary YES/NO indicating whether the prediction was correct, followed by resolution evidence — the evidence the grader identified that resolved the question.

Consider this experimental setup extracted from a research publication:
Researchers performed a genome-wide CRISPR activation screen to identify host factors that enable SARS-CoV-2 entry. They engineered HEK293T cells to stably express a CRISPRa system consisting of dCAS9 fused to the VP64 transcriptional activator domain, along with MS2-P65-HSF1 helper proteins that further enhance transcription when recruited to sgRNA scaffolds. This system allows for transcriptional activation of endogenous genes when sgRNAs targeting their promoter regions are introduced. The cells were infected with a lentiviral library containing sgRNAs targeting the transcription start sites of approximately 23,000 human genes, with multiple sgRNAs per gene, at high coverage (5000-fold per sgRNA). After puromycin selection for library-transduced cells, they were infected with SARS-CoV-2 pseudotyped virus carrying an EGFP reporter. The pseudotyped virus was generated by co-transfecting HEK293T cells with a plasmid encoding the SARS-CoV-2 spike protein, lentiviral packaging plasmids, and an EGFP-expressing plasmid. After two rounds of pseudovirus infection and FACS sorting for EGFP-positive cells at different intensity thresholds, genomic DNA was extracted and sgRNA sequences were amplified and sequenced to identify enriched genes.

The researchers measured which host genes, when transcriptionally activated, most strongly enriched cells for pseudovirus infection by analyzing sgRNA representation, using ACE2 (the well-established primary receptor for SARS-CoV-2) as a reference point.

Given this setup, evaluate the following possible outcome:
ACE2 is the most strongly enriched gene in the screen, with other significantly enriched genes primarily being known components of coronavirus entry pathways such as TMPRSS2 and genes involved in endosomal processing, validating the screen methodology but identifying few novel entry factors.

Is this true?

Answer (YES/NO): NO